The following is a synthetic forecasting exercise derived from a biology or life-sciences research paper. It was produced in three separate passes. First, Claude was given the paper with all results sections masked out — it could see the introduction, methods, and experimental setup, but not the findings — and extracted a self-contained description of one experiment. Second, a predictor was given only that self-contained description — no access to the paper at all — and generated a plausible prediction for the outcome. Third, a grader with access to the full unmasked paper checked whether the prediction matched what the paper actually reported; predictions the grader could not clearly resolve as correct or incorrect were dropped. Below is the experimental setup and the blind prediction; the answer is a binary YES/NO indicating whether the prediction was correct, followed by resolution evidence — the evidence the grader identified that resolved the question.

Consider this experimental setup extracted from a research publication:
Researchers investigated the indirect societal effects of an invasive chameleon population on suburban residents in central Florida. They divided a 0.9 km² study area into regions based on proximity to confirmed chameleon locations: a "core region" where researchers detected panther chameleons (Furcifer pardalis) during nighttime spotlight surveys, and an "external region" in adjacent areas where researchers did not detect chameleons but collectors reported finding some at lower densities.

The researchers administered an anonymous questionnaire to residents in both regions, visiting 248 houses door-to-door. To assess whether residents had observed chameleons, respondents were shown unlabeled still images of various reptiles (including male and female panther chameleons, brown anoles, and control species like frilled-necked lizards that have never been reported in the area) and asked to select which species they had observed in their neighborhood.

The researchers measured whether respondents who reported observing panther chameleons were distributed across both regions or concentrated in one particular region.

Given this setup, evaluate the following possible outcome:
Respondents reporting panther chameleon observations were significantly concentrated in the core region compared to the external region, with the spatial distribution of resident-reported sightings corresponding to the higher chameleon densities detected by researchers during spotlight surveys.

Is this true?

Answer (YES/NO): YES